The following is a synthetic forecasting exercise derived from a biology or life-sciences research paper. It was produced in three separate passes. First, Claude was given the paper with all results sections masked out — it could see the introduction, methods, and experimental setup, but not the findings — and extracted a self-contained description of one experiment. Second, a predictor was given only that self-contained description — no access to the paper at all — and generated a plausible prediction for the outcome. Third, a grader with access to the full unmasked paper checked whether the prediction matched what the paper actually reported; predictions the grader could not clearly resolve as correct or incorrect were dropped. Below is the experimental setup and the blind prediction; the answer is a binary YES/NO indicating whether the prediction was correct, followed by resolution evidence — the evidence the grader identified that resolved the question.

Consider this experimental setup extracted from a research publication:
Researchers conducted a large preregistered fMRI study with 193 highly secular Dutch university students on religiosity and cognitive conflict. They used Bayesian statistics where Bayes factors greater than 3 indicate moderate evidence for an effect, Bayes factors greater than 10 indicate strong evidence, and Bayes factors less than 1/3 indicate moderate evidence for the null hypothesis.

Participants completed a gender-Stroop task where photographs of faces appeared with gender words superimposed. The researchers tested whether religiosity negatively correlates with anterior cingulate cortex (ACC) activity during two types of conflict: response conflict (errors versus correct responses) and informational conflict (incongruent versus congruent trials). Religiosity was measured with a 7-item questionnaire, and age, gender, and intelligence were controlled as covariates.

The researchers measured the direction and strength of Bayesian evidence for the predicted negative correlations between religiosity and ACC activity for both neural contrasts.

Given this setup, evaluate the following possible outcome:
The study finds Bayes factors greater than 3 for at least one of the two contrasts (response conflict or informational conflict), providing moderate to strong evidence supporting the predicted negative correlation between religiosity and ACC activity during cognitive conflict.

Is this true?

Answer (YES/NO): NO